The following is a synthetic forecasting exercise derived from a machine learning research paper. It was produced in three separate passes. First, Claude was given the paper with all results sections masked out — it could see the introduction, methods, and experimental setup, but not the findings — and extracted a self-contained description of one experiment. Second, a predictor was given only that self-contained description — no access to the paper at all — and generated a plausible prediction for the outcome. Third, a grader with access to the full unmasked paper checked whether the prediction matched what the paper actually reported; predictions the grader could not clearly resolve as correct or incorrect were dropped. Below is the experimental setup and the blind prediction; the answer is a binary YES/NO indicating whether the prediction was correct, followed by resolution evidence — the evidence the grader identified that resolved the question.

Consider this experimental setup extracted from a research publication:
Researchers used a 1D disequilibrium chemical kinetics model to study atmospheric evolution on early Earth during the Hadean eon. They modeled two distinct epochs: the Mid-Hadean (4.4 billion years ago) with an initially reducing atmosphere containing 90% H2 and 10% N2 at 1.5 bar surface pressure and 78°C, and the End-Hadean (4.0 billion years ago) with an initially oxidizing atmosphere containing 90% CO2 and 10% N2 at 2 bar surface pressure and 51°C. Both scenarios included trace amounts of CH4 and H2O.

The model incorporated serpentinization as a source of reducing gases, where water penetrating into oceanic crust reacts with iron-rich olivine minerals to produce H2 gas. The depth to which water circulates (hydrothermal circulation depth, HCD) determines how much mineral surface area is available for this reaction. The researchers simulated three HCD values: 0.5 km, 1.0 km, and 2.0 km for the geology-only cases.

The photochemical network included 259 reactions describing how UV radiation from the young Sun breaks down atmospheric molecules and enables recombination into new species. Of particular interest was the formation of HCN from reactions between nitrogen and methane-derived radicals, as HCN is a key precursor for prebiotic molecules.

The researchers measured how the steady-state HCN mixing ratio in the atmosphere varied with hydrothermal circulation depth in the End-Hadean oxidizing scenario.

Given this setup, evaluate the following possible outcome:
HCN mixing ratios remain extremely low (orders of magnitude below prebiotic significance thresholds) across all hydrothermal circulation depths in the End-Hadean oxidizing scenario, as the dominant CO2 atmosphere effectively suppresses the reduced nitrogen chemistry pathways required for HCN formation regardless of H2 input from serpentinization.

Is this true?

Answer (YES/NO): NO